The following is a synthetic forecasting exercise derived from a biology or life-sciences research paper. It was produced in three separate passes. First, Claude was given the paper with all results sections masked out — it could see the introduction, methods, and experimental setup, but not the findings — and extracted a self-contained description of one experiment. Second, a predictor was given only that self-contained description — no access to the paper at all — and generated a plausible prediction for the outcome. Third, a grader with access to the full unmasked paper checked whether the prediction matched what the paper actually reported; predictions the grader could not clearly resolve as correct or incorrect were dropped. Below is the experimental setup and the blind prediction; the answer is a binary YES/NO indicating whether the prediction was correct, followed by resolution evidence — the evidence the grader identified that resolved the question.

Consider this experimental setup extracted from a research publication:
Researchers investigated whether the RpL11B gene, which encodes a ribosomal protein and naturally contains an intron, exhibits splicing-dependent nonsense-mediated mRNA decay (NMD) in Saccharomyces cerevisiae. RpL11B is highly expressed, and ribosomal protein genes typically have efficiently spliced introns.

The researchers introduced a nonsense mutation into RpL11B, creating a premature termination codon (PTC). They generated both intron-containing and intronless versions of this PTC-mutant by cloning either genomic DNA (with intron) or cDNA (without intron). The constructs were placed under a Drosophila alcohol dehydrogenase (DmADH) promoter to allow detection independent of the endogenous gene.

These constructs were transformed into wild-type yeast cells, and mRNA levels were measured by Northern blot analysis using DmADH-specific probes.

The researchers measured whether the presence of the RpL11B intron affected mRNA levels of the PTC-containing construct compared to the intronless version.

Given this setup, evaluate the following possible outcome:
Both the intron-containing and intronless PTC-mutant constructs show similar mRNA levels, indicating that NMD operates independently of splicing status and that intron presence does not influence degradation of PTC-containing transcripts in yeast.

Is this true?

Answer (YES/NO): NO